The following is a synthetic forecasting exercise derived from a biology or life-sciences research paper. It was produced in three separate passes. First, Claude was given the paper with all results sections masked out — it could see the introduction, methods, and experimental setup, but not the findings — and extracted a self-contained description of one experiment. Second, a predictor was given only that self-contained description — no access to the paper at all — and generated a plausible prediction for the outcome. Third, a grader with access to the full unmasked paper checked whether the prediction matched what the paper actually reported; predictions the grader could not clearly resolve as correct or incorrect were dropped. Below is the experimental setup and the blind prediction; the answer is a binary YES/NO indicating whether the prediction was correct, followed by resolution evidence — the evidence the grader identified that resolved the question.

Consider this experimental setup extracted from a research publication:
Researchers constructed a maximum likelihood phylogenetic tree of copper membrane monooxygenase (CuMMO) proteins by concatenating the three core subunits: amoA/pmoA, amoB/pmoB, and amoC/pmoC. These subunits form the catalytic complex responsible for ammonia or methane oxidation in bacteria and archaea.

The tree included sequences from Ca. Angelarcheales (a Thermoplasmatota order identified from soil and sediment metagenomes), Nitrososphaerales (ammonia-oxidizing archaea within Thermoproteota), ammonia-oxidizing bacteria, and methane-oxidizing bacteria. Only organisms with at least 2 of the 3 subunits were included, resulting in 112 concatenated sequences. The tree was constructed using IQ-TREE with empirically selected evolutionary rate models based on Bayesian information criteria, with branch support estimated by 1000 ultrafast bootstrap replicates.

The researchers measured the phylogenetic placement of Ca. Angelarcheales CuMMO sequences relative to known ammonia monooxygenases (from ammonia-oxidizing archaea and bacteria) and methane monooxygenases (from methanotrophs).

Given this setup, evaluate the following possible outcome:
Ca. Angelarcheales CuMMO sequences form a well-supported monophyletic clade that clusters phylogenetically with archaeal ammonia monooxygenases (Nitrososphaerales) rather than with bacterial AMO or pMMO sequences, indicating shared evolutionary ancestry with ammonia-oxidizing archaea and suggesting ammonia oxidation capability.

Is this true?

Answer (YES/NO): NO